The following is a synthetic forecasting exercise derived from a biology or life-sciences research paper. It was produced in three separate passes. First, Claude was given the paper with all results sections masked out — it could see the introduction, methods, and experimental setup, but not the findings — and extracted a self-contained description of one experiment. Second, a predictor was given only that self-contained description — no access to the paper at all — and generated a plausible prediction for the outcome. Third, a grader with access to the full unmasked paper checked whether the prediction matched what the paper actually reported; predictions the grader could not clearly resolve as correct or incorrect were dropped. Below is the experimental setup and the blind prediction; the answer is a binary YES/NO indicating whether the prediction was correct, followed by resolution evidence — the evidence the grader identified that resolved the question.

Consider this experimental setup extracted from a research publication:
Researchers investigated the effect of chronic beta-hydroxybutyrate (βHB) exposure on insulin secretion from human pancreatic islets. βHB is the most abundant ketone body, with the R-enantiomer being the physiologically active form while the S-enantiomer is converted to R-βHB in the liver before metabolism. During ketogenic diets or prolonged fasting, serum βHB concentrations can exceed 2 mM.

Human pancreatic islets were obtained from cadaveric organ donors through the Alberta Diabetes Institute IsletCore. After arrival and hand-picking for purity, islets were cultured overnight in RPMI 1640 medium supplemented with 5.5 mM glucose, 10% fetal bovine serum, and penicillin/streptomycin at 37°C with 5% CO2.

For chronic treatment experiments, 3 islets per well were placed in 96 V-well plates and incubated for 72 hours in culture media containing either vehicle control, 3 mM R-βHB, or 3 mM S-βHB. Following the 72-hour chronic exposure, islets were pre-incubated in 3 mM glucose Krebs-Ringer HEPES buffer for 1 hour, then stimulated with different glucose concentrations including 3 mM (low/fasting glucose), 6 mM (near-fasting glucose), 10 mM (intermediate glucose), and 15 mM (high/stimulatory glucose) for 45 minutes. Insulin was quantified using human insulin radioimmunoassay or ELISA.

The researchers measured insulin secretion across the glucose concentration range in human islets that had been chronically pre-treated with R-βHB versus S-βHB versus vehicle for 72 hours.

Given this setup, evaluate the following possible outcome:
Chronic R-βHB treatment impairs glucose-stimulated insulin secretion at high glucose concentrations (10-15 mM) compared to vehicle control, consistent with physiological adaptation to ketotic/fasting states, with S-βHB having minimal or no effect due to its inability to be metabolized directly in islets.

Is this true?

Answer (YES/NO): NO